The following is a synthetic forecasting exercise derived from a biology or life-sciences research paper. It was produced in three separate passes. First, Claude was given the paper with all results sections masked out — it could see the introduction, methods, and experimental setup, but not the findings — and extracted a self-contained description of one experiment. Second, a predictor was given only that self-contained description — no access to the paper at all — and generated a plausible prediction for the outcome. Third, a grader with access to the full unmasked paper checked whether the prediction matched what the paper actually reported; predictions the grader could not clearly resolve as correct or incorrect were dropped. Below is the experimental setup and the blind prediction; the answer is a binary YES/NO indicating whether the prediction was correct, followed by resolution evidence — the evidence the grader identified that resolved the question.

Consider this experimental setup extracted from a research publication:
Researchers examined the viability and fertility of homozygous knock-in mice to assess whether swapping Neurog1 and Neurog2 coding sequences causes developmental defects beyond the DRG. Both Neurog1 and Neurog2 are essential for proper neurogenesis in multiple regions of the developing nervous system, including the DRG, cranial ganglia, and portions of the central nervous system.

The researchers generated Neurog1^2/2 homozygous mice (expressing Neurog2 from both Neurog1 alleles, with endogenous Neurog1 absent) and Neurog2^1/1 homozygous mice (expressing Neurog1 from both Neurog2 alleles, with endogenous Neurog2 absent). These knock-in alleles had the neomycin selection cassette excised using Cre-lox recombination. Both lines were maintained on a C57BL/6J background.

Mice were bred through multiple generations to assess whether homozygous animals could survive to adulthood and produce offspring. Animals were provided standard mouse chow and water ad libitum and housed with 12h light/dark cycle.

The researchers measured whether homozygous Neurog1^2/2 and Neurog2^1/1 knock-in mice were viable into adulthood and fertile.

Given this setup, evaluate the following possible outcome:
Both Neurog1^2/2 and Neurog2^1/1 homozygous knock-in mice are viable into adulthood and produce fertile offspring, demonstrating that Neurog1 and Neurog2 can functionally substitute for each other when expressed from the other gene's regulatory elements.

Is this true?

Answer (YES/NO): YES